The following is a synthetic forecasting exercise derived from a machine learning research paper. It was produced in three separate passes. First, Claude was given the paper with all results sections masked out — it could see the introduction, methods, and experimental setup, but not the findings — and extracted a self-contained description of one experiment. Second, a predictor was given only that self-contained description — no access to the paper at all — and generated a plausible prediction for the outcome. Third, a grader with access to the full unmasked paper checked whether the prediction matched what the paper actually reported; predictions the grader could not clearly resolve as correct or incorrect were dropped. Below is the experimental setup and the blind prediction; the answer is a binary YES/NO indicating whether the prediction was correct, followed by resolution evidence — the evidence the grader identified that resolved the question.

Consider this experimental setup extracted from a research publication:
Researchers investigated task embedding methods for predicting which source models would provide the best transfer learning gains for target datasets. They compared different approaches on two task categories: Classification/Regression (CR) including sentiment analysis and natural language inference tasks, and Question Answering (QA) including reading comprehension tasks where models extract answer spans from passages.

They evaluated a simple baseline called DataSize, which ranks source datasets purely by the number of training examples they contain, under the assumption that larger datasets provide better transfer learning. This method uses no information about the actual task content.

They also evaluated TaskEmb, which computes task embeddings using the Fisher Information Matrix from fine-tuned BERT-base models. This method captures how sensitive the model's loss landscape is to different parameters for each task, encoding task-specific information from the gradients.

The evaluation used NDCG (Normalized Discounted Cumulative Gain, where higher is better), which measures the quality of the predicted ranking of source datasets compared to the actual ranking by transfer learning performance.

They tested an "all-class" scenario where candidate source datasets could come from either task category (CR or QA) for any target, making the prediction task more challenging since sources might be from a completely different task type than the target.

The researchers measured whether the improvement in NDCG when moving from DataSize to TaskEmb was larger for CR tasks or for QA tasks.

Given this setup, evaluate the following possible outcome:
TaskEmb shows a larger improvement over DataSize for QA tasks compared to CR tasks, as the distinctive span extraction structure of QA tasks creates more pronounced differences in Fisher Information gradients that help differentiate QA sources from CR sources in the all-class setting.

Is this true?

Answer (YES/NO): YES